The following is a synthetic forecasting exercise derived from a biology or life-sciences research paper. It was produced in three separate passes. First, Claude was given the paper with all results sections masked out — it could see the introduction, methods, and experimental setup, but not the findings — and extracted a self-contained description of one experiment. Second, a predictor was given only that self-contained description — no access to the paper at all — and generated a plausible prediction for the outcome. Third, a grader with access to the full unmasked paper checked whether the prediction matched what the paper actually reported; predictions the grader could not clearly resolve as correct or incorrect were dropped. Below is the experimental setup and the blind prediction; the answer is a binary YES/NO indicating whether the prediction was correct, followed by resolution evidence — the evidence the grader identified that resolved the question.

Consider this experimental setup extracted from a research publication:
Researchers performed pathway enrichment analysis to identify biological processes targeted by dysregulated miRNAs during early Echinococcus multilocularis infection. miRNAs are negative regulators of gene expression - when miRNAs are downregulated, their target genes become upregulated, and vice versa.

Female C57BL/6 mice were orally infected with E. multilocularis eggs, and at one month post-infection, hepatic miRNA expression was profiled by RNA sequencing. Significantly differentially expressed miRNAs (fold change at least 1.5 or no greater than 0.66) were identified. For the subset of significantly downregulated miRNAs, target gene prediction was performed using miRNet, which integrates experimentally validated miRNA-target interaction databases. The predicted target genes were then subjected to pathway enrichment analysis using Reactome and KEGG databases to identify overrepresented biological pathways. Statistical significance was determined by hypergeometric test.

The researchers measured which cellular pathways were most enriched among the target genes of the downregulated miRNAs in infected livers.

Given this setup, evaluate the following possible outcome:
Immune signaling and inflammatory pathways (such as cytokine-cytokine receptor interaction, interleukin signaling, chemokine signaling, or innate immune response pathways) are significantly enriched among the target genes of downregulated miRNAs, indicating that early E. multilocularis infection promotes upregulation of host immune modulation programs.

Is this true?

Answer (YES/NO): NO